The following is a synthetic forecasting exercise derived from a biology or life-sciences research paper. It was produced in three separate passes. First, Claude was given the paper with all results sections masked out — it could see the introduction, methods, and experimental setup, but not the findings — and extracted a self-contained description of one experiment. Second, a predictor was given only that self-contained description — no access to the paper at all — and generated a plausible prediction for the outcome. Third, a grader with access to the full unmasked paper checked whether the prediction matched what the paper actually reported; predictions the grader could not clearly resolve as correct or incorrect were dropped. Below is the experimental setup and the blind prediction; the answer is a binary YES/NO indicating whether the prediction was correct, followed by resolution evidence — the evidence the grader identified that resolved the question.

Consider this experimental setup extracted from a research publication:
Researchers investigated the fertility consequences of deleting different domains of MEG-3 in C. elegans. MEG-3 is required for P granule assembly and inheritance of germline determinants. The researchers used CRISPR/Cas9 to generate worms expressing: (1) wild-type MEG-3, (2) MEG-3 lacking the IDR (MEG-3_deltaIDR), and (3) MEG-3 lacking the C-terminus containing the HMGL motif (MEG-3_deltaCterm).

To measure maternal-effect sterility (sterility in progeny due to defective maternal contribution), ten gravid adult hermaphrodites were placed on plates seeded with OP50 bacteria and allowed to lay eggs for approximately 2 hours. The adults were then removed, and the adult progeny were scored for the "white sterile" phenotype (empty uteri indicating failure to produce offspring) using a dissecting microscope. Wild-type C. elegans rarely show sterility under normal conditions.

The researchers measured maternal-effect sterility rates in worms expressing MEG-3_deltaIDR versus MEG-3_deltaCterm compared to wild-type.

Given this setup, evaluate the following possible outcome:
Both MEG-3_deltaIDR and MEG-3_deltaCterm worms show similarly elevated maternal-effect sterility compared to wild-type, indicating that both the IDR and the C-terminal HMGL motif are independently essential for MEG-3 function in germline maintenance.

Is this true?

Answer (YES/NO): YES